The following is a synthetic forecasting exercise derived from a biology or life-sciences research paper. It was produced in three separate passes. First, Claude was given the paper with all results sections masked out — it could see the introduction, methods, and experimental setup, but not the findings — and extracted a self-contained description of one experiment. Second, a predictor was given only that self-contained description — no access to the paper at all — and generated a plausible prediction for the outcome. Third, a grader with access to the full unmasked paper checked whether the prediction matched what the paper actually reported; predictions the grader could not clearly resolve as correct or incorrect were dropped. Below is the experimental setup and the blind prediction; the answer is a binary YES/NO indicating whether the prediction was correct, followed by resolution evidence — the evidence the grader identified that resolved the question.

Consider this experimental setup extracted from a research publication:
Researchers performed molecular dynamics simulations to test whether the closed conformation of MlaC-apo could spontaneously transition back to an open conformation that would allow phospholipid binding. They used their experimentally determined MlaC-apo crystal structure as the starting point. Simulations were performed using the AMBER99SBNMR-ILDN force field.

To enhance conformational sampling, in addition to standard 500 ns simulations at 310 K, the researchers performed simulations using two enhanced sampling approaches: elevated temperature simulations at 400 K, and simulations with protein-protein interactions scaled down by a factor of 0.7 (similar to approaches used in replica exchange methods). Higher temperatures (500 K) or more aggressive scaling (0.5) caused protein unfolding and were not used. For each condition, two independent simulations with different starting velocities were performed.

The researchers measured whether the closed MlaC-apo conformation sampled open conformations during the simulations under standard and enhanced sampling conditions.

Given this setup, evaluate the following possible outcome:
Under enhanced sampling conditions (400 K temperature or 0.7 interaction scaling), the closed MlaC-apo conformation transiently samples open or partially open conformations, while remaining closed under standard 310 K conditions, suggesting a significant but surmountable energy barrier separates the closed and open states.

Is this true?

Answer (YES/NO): NO